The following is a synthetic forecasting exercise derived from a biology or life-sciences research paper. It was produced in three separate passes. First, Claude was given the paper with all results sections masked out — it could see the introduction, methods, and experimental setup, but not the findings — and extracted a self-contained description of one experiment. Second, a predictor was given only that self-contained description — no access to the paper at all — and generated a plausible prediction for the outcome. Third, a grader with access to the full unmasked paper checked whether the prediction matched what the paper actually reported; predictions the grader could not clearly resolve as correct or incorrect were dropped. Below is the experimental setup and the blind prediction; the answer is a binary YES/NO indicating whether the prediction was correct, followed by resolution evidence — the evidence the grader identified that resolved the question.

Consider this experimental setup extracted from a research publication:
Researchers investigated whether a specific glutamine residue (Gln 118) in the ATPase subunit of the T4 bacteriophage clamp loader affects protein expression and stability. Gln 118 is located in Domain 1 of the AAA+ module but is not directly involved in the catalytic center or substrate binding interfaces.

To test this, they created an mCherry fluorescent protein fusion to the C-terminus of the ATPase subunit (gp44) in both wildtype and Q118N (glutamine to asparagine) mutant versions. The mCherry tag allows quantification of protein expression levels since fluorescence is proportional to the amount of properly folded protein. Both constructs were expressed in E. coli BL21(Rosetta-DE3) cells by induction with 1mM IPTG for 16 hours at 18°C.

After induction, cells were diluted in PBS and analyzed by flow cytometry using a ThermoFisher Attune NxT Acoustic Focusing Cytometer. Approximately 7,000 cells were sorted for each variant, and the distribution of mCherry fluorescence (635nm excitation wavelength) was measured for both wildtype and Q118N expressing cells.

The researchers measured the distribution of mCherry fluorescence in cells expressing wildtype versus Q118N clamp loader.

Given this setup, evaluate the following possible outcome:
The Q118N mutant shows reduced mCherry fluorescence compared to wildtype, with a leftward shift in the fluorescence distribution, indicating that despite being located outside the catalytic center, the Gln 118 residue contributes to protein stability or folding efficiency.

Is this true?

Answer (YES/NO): YES